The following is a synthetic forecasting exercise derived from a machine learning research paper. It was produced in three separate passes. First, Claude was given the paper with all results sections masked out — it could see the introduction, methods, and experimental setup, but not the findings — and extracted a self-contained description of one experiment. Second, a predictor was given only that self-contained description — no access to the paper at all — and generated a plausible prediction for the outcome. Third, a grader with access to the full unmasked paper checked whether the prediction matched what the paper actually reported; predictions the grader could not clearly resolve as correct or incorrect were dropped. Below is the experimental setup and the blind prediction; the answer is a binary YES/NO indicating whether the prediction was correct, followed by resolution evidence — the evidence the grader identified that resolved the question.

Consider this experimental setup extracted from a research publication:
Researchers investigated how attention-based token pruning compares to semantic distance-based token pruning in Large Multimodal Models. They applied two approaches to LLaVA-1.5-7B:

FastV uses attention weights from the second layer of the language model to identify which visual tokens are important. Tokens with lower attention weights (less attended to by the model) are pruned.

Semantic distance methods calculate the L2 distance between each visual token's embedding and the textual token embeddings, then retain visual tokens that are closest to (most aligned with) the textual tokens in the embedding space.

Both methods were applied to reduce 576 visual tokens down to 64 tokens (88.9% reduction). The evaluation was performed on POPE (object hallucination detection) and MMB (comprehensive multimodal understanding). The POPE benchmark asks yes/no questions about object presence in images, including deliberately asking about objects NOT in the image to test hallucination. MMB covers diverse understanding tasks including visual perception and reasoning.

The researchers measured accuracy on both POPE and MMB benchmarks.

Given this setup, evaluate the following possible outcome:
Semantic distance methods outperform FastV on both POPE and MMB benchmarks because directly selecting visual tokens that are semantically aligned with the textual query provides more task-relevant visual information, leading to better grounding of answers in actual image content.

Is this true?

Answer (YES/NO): YES